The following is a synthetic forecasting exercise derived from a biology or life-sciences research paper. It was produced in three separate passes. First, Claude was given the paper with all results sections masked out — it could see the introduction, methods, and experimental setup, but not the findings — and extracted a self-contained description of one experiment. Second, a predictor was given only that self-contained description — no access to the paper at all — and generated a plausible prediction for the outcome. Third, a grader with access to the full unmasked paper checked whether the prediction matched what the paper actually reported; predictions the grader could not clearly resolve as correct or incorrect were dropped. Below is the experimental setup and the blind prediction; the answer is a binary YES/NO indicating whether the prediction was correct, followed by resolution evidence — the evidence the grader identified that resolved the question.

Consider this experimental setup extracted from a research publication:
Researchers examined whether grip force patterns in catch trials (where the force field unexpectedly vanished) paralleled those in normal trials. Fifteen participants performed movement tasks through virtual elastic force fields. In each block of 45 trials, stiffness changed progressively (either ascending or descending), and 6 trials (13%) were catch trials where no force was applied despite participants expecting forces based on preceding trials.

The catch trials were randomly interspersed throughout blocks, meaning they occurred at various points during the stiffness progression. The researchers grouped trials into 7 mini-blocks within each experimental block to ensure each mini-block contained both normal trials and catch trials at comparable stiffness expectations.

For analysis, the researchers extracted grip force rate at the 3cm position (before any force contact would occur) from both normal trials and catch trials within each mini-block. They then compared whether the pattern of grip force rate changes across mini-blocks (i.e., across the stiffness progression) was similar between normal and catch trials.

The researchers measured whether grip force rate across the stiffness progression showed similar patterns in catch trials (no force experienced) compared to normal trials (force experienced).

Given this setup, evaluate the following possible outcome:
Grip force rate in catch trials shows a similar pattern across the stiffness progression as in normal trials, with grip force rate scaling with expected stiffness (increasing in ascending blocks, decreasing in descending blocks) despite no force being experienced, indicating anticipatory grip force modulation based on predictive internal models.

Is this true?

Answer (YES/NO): YES